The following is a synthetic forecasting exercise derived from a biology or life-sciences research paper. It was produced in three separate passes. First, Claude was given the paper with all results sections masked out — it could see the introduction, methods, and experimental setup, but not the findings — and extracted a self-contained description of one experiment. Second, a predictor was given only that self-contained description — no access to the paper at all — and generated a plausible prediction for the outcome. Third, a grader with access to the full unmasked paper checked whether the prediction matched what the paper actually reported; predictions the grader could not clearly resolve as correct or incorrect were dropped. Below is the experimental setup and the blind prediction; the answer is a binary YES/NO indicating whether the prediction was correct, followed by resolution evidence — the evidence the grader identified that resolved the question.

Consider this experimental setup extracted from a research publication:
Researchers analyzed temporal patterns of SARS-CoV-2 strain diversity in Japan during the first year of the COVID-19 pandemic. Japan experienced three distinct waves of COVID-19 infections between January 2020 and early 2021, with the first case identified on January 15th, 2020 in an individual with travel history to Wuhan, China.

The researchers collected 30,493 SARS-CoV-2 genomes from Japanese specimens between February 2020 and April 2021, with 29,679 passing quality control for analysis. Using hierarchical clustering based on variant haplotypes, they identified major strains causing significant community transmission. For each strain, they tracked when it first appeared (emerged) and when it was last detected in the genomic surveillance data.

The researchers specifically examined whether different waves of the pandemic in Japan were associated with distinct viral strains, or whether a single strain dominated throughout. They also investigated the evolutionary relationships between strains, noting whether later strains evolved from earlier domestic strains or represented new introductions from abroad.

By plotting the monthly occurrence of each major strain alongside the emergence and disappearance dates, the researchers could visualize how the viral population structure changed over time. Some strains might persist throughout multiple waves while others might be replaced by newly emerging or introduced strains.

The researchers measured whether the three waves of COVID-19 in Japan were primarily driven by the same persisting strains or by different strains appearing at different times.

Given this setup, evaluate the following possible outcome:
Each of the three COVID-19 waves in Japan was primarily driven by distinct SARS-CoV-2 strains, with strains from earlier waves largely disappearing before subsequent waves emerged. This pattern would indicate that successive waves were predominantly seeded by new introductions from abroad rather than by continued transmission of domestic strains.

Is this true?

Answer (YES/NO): NO